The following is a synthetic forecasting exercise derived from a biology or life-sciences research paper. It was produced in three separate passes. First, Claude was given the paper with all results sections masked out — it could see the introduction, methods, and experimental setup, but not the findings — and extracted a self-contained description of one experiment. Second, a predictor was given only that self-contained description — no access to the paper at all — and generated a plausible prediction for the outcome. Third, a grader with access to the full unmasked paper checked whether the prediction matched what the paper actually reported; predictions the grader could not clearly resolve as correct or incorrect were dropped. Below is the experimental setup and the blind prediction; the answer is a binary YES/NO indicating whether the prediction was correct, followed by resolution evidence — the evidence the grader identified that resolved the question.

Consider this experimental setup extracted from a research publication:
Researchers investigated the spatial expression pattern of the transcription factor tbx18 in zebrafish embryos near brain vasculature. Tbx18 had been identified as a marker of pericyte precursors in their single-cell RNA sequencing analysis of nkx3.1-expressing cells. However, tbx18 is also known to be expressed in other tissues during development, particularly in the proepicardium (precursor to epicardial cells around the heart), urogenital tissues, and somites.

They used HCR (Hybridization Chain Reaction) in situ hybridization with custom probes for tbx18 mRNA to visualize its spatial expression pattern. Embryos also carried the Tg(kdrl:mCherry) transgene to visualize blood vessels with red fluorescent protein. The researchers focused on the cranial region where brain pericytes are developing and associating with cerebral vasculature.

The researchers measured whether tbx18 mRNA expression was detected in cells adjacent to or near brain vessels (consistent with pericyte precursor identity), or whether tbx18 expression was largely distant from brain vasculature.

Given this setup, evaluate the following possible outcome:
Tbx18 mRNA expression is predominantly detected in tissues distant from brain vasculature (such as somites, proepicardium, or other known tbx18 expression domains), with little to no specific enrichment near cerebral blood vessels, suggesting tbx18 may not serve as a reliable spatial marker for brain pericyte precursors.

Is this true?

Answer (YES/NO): NO